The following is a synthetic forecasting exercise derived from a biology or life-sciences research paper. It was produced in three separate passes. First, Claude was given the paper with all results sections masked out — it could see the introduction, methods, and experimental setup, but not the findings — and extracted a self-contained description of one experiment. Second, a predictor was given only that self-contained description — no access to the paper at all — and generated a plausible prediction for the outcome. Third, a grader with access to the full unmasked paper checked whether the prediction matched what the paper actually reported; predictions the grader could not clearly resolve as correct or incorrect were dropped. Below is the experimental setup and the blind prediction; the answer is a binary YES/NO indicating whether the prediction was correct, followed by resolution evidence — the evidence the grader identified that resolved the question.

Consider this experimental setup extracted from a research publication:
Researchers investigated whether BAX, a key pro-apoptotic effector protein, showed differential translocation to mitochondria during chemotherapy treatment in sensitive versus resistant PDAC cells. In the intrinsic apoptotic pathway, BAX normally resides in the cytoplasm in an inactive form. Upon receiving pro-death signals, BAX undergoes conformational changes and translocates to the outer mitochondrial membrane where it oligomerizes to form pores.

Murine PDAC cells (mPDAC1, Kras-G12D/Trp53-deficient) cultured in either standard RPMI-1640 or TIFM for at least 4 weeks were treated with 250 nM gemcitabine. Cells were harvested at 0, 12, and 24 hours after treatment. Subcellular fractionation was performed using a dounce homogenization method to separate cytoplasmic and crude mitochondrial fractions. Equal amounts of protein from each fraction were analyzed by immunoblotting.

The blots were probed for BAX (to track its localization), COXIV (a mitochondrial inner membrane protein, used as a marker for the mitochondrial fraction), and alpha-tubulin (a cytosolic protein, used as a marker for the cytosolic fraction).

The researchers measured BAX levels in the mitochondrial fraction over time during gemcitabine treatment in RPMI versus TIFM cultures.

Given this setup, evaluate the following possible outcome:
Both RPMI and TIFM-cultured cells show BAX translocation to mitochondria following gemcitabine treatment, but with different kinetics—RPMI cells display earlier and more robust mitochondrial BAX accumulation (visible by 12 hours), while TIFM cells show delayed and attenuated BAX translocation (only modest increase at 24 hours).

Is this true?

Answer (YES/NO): NO